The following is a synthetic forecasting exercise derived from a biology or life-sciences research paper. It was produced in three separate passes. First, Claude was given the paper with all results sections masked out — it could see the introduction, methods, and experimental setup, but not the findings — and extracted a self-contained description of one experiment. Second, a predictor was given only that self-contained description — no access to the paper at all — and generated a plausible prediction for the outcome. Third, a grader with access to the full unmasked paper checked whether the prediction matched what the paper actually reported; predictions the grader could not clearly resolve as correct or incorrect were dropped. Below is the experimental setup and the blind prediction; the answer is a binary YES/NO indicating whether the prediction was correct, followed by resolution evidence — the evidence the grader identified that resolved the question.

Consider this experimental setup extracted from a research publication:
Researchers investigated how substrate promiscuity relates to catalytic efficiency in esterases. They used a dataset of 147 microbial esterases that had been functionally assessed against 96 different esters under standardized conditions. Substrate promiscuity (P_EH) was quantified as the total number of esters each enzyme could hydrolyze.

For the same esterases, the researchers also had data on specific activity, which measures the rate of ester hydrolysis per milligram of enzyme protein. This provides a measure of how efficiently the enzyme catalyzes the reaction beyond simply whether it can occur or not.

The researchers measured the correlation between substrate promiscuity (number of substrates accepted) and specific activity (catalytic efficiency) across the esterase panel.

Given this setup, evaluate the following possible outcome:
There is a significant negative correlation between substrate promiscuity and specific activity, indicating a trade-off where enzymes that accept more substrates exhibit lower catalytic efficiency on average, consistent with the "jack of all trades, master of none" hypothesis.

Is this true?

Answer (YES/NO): NO